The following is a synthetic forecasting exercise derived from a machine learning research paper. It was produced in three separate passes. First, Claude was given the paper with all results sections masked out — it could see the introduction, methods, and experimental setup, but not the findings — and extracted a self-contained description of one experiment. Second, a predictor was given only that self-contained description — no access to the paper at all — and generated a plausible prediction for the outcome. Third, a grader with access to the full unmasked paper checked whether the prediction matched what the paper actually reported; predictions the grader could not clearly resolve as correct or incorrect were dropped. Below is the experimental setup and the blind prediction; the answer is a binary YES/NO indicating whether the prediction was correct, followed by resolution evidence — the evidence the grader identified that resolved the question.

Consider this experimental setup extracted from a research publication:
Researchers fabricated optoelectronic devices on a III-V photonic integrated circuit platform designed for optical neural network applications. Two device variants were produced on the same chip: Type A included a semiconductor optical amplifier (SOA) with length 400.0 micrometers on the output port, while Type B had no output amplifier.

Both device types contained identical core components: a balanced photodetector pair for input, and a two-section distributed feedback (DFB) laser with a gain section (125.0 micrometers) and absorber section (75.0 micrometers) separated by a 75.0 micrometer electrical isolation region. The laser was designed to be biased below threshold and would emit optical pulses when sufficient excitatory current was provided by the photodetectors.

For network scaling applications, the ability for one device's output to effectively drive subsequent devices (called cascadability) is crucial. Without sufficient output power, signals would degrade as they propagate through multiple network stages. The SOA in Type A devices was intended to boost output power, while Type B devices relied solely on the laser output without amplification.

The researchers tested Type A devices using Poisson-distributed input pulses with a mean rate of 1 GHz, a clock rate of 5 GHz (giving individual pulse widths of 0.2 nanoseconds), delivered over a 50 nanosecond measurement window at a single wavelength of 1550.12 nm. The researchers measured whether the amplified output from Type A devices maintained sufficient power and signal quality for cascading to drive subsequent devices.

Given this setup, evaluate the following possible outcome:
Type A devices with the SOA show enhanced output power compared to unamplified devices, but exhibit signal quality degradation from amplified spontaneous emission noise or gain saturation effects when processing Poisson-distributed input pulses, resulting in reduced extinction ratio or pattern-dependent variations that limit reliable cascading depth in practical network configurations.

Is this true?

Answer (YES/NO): NO